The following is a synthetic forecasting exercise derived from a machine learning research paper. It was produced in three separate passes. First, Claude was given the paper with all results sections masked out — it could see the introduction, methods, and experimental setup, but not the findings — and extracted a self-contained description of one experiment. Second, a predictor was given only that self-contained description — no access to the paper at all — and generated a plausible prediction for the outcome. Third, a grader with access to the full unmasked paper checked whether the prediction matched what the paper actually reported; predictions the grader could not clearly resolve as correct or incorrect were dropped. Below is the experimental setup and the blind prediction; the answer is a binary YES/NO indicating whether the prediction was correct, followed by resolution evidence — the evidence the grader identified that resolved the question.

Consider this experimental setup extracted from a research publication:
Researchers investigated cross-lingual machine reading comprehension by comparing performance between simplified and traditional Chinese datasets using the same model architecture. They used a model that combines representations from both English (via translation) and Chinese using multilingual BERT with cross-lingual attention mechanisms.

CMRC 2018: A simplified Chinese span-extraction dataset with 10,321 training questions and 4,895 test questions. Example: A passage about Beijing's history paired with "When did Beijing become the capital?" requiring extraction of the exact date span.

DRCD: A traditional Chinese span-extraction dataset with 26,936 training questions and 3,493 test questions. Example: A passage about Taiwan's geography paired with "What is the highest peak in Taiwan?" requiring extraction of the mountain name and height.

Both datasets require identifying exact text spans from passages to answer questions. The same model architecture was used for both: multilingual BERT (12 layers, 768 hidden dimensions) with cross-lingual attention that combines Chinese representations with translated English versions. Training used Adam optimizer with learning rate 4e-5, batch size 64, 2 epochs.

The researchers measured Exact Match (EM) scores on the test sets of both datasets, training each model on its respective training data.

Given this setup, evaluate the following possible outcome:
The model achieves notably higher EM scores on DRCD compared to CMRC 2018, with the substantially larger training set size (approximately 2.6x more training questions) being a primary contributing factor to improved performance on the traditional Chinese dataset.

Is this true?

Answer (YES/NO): NO